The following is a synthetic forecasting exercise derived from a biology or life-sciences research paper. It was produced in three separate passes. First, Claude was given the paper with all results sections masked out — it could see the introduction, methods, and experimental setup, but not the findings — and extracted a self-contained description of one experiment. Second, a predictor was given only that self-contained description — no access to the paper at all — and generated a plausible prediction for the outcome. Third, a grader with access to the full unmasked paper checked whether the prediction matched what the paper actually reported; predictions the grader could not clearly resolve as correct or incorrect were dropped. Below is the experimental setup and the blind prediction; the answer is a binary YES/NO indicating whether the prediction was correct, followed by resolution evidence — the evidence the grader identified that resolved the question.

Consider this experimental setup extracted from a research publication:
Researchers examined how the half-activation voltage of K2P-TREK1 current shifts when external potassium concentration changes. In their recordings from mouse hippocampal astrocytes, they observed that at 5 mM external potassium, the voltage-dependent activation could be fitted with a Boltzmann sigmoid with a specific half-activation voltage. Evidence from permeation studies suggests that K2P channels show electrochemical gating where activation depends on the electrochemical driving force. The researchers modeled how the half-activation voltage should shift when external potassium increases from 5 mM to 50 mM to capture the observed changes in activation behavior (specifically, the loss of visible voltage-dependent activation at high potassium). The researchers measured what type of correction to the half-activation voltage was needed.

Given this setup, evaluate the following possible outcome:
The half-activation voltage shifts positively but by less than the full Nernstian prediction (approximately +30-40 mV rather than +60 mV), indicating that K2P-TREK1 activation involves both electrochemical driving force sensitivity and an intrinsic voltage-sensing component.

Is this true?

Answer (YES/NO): NO